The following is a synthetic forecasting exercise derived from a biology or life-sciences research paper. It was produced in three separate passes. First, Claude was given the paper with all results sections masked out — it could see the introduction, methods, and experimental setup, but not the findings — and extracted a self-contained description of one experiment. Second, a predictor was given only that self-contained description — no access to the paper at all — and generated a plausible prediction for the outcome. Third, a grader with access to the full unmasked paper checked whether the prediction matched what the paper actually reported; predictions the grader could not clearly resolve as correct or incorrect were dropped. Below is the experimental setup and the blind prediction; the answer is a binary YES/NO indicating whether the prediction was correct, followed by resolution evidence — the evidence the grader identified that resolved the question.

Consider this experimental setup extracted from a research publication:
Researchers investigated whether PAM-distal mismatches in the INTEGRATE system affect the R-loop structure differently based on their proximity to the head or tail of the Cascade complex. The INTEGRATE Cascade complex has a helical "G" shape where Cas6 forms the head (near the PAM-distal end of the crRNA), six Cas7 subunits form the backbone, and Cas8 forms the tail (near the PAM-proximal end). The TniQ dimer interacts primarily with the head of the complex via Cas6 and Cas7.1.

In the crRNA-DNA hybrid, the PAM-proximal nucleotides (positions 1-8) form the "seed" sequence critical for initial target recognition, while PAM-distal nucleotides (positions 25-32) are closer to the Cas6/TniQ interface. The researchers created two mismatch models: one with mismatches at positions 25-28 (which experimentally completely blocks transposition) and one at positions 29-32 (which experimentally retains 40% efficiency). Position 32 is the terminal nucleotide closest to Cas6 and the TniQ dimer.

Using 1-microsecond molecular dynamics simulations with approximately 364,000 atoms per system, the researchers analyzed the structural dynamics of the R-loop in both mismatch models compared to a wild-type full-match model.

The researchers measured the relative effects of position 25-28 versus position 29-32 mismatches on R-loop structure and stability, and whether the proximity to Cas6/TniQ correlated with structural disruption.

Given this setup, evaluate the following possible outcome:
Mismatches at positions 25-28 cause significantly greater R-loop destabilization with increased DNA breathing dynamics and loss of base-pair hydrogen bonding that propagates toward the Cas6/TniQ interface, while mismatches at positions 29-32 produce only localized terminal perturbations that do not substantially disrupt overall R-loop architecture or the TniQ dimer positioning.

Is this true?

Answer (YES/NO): YES